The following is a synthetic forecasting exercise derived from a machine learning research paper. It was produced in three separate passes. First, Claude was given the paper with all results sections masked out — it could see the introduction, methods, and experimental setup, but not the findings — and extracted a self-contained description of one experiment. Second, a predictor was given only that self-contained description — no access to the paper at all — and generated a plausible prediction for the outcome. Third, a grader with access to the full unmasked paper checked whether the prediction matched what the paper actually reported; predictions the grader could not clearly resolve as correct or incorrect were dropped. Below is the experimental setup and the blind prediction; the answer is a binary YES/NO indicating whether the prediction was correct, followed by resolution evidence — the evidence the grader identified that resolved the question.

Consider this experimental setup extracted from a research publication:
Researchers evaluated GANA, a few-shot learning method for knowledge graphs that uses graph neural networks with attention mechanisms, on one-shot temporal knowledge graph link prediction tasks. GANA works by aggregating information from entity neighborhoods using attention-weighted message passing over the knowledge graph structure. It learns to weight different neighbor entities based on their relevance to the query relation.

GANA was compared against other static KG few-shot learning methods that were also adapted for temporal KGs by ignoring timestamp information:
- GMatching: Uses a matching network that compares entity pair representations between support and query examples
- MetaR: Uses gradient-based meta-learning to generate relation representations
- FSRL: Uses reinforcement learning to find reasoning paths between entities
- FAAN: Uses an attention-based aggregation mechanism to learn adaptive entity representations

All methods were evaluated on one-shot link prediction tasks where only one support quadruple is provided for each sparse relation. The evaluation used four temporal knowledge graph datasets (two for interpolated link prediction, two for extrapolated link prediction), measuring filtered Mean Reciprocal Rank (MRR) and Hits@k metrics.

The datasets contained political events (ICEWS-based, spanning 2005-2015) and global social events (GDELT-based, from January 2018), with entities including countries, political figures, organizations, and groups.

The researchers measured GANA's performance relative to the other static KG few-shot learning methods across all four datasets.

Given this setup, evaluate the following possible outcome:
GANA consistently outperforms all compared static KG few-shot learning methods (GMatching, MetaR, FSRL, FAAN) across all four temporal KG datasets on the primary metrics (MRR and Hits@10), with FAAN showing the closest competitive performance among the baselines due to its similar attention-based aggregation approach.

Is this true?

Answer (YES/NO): NO